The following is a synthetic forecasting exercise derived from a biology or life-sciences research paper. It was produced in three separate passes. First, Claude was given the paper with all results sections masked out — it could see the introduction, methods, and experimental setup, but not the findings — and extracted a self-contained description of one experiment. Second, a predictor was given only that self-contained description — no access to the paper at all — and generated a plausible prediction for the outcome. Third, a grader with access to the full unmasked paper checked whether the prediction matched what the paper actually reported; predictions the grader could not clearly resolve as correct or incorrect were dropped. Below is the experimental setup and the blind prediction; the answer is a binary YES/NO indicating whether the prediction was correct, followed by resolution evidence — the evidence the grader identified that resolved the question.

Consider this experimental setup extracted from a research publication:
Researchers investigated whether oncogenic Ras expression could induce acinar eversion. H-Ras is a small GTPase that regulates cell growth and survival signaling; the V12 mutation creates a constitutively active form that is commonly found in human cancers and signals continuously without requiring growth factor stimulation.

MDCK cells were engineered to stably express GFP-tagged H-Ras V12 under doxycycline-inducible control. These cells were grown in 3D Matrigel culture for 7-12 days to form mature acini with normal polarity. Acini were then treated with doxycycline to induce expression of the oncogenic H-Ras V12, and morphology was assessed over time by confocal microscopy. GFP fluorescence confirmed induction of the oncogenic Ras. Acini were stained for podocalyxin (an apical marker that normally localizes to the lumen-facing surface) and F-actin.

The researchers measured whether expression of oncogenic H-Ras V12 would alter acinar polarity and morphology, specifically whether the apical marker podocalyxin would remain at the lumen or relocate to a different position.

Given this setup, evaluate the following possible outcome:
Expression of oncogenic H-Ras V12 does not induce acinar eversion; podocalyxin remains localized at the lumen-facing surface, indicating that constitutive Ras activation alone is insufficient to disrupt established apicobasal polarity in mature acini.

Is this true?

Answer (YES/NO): NO